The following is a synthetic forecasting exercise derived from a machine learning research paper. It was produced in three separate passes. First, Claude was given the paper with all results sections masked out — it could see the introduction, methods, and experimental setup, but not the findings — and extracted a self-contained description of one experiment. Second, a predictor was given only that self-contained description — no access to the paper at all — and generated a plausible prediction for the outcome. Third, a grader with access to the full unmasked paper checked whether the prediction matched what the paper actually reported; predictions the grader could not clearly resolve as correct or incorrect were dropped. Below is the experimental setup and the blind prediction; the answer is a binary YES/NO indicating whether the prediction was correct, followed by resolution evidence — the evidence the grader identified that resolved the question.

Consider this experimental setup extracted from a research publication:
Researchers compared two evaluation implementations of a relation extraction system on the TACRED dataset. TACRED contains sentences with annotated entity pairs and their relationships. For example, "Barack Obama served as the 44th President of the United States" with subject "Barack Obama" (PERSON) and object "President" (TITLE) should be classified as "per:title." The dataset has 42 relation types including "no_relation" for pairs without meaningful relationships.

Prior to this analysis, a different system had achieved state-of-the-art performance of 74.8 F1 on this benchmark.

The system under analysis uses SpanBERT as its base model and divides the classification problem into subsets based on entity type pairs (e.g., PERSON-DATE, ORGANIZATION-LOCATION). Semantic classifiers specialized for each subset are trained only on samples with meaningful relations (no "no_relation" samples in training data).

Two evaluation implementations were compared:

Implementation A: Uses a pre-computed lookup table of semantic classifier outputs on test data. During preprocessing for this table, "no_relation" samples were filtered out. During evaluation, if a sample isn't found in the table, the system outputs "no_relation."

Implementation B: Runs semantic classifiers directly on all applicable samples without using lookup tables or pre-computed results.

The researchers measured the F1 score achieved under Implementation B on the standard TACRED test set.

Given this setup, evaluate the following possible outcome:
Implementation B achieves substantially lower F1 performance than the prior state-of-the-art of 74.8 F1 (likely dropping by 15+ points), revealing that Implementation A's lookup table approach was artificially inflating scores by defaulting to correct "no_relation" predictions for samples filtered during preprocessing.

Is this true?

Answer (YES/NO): NO